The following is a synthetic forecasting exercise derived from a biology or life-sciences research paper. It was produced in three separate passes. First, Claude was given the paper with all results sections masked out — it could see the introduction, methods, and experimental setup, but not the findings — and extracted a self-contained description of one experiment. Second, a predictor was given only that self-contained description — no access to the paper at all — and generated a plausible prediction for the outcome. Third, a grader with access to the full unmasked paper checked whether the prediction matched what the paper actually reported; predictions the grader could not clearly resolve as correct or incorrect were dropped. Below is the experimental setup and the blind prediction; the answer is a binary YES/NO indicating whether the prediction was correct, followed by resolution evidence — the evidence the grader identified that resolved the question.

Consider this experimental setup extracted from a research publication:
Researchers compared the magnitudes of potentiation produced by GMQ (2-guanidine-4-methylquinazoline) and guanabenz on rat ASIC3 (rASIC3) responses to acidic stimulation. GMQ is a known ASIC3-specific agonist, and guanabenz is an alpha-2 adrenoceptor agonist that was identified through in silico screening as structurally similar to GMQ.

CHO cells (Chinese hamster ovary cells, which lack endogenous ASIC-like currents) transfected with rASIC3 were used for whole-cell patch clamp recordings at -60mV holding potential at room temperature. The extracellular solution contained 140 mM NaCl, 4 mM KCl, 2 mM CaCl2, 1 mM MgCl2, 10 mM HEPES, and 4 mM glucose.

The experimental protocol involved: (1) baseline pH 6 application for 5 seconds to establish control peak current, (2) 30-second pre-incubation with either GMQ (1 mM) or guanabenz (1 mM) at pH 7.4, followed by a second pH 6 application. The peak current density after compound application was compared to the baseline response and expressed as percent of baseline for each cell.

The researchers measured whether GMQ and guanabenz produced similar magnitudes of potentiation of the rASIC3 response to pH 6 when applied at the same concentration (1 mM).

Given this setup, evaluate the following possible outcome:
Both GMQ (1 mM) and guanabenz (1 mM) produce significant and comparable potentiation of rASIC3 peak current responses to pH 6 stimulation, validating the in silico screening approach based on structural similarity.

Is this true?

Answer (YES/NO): NO